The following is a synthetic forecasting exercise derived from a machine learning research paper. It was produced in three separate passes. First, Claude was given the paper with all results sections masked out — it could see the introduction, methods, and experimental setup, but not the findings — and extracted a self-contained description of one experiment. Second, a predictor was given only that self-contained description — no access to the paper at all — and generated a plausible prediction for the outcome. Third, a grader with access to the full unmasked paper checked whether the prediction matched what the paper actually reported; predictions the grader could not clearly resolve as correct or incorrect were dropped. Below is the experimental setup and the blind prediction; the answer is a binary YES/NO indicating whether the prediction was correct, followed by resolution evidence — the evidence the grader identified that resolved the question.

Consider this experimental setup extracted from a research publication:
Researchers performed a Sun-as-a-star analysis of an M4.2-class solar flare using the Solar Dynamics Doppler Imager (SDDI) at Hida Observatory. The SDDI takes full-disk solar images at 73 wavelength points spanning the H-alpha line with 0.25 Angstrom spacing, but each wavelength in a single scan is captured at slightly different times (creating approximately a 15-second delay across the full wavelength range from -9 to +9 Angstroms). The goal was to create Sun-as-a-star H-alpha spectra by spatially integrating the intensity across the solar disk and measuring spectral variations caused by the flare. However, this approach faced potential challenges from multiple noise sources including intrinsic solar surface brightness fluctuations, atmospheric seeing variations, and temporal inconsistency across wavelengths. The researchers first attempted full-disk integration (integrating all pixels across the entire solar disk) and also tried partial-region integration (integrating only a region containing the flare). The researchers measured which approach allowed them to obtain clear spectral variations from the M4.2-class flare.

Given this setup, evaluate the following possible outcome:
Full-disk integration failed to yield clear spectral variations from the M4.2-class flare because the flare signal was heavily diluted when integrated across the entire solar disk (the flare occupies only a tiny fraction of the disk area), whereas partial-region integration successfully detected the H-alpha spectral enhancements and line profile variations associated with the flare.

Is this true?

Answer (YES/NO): NO